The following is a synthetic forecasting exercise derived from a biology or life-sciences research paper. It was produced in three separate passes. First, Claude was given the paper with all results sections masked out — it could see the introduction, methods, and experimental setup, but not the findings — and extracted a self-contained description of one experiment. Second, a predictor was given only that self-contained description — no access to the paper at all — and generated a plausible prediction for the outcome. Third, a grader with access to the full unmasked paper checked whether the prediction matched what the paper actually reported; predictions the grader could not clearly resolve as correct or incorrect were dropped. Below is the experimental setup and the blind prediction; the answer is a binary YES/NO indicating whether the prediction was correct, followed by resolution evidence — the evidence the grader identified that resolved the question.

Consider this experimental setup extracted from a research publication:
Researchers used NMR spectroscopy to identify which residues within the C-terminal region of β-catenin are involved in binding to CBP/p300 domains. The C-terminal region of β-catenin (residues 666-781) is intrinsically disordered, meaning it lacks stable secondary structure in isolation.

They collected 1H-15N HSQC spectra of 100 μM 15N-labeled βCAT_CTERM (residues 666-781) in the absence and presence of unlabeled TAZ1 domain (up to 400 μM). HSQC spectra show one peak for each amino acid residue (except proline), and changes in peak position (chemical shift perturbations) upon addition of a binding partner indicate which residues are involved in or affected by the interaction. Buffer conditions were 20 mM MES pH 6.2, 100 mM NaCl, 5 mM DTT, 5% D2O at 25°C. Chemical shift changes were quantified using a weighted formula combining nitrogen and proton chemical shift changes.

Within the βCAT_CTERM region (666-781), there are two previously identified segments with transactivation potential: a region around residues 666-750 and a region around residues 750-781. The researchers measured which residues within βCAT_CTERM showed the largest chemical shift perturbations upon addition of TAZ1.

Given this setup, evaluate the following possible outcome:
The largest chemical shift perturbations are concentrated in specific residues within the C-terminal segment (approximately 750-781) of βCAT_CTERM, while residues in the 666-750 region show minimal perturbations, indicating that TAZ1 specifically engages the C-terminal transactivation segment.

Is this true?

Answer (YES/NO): NO